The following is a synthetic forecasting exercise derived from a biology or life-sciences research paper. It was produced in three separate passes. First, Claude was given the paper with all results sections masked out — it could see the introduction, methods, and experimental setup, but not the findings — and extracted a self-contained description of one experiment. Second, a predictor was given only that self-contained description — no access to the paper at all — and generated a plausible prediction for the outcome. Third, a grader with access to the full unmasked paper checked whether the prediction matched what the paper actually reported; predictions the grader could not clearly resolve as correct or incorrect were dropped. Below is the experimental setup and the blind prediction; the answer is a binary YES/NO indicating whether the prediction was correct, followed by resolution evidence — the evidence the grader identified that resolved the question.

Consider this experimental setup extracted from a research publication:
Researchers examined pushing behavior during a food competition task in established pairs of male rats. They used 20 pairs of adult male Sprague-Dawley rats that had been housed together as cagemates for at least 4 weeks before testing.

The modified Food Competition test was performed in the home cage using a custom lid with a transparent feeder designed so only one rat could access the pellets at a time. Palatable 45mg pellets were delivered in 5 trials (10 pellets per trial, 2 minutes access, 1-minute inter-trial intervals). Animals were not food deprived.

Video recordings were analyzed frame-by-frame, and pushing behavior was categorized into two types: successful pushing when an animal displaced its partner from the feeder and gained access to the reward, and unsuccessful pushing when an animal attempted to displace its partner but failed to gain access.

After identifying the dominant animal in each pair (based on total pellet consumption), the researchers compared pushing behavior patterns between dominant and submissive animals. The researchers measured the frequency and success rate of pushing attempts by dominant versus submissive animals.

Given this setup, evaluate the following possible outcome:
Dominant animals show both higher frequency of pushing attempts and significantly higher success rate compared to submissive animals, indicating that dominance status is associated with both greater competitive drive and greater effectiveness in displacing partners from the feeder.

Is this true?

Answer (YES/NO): NO